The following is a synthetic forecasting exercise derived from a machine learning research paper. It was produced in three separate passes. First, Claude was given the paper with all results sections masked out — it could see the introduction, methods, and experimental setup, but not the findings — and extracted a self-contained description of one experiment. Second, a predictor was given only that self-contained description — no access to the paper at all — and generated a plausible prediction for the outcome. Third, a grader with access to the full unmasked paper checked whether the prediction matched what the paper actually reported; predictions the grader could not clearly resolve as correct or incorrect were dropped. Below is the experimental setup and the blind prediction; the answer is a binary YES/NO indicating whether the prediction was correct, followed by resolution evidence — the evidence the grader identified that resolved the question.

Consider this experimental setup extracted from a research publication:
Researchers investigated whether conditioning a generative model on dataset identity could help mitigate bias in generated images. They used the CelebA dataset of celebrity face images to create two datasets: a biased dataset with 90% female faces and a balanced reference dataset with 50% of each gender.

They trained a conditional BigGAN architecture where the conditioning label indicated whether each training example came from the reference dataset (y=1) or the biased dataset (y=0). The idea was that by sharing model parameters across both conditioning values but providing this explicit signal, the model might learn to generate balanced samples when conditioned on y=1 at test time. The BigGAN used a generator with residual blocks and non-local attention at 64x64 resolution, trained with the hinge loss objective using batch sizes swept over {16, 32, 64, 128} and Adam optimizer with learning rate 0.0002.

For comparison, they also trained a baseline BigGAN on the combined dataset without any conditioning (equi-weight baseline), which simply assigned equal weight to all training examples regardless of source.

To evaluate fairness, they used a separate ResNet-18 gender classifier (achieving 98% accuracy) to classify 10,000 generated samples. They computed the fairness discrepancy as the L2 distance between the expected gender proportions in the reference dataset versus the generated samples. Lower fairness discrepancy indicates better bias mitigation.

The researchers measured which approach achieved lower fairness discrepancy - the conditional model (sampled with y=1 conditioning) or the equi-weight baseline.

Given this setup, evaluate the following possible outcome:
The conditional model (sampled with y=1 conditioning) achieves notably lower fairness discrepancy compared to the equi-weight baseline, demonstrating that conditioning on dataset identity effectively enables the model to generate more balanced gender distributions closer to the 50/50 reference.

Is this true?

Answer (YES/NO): NO